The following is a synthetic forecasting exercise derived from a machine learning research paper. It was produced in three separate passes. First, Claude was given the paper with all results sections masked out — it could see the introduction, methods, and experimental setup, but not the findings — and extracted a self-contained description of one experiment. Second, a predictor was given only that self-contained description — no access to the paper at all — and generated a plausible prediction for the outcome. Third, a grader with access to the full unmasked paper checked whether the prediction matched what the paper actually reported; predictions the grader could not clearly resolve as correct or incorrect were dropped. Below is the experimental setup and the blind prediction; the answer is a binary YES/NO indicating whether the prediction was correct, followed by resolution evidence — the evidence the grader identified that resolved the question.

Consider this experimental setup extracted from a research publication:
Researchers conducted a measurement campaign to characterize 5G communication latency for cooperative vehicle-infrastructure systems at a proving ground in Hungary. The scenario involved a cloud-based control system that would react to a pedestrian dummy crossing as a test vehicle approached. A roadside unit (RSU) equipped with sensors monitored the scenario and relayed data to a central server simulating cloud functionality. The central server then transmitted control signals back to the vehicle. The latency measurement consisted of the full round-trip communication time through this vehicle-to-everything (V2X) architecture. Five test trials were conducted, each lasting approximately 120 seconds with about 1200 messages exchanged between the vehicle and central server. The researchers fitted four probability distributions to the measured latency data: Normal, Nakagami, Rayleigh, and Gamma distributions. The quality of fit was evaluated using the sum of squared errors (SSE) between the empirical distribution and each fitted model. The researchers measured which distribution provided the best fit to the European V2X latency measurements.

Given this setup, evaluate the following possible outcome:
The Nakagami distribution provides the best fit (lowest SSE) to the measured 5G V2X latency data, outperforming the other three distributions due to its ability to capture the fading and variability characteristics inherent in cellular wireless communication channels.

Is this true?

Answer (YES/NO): NO